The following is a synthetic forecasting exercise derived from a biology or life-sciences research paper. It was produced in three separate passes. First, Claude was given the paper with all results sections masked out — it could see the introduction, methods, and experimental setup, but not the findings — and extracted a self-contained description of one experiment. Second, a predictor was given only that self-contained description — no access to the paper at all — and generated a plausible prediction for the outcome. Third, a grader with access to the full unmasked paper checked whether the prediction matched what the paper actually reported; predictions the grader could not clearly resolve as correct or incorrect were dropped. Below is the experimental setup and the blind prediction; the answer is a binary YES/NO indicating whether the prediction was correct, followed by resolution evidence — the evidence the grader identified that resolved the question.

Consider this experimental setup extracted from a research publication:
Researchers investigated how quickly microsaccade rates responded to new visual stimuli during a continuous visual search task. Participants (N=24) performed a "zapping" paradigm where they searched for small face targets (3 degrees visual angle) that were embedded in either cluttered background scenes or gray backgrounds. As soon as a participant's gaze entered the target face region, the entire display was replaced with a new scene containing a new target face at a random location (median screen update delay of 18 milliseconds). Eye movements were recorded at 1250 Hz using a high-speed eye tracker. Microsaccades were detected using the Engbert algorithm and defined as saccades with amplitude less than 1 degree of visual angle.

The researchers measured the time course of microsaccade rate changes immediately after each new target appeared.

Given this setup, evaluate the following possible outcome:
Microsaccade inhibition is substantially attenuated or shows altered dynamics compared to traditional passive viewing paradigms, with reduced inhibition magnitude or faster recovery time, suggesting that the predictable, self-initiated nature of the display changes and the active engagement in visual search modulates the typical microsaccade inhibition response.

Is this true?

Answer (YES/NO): NO